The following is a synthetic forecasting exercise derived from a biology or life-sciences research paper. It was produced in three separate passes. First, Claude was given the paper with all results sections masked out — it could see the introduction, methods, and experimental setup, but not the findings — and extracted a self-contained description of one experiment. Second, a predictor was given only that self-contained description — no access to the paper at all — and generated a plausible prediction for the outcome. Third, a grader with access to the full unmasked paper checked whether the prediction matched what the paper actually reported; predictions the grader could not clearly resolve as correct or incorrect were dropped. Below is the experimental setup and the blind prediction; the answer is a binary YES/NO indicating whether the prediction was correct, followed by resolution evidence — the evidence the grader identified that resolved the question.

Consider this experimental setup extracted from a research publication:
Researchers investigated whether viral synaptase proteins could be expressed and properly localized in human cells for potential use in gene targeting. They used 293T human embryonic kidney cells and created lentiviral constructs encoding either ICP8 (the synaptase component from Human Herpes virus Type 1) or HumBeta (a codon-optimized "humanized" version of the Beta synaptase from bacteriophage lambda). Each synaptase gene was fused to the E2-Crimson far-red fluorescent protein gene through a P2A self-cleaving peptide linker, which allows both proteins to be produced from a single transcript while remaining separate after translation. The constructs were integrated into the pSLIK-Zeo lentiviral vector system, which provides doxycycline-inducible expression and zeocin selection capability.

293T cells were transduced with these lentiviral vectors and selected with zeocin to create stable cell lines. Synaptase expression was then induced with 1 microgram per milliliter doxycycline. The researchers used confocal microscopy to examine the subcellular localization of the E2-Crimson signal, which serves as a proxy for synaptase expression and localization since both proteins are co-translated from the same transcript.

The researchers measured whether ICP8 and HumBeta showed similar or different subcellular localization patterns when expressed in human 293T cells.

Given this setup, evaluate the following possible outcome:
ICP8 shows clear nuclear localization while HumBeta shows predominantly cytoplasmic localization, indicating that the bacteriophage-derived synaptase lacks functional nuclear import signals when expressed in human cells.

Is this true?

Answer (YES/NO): NO